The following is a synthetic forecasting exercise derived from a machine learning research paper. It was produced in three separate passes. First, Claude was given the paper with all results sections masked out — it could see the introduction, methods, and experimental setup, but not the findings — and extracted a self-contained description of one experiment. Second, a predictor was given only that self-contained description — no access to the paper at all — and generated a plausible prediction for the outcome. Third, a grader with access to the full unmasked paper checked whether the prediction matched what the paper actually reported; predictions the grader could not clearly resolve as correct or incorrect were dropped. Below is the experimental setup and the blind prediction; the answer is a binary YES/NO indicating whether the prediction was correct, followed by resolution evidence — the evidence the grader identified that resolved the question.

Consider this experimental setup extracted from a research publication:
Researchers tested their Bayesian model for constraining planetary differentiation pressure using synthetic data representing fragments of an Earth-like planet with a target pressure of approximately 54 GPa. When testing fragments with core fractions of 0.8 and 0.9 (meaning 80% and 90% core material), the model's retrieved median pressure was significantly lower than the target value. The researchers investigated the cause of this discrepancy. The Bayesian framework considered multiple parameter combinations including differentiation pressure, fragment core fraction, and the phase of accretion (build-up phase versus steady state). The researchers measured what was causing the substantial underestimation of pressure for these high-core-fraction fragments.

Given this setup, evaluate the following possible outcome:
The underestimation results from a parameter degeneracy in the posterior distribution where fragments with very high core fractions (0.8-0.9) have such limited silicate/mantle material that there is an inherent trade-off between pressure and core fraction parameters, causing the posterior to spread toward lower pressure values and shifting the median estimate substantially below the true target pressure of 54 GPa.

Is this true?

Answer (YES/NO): NO